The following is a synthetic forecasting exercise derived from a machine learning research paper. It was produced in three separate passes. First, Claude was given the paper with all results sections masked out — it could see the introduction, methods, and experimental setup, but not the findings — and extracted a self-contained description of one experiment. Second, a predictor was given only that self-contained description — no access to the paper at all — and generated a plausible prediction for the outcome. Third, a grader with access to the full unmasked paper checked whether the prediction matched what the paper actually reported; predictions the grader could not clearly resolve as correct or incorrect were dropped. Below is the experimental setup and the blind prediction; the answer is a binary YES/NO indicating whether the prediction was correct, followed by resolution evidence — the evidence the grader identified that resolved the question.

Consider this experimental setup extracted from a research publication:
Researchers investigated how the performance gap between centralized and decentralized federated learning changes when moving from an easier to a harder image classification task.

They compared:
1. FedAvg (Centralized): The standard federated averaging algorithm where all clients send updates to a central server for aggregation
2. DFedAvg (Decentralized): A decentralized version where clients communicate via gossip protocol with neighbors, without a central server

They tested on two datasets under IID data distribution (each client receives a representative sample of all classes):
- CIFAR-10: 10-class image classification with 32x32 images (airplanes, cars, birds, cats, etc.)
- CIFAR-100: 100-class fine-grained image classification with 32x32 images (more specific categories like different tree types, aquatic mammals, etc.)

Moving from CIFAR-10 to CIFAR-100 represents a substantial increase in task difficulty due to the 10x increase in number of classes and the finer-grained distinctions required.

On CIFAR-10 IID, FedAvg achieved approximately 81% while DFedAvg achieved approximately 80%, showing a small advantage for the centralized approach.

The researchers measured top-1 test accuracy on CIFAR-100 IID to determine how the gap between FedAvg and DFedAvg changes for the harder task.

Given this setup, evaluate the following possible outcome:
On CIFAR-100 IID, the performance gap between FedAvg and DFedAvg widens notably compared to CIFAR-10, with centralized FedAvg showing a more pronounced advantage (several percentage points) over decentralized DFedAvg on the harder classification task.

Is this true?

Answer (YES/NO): NO